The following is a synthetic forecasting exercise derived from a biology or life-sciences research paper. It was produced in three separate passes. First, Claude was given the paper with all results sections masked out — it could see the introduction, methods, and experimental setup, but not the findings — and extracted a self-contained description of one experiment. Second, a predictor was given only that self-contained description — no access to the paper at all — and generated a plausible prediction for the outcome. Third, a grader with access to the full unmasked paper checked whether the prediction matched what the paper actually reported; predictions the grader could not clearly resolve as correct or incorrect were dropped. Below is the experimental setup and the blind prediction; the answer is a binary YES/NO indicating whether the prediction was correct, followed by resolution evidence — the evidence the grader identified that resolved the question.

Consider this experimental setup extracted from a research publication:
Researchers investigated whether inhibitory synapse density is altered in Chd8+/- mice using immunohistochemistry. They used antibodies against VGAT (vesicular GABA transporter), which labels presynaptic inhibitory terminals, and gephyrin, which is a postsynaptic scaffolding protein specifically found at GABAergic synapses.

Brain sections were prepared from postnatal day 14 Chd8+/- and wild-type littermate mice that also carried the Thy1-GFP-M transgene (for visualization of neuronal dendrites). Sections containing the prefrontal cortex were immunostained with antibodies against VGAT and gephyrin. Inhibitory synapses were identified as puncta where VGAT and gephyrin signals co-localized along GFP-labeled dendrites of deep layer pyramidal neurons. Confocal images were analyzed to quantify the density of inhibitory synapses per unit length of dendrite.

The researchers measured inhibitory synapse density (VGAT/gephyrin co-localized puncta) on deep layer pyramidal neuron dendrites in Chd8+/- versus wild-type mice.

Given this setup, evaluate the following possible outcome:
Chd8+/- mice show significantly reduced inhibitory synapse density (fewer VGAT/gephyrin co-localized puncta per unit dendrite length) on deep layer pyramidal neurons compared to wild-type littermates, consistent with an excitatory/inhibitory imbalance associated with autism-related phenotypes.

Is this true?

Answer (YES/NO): NO